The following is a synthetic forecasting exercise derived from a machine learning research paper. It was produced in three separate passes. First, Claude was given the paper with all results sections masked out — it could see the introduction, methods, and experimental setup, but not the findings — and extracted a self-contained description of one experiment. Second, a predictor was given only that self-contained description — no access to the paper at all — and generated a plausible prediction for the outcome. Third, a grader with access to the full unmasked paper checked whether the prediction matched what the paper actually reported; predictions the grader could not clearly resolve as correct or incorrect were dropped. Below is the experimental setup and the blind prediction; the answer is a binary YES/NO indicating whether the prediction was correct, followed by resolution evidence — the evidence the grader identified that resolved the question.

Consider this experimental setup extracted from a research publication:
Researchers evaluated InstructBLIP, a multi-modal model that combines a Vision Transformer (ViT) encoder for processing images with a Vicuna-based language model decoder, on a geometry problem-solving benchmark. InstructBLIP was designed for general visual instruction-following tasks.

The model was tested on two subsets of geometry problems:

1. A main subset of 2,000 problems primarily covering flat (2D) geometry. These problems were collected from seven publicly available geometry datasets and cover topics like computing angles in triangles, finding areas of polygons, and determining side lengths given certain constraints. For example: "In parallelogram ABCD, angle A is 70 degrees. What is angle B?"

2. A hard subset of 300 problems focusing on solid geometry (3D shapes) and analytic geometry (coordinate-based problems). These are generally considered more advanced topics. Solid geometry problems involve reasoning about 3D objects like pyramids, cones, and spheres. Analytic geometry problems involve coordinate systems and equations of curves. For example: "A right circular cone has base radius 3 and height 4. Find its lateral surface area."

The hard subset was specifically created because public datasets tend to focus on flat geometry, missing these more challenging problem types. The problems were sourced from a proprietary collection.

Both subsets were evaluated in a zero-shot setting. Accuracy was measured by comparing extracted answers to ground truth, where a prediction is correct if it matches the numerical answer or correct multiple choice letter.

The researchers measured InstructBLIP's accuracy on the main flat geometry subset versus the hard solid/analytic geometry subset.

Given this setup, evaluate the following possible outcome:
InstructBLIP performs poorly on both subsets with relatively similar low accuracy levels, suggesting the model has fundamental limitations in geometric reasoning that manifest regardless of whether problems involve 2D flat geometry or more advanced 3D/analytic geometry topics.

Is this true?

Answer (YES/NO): NO